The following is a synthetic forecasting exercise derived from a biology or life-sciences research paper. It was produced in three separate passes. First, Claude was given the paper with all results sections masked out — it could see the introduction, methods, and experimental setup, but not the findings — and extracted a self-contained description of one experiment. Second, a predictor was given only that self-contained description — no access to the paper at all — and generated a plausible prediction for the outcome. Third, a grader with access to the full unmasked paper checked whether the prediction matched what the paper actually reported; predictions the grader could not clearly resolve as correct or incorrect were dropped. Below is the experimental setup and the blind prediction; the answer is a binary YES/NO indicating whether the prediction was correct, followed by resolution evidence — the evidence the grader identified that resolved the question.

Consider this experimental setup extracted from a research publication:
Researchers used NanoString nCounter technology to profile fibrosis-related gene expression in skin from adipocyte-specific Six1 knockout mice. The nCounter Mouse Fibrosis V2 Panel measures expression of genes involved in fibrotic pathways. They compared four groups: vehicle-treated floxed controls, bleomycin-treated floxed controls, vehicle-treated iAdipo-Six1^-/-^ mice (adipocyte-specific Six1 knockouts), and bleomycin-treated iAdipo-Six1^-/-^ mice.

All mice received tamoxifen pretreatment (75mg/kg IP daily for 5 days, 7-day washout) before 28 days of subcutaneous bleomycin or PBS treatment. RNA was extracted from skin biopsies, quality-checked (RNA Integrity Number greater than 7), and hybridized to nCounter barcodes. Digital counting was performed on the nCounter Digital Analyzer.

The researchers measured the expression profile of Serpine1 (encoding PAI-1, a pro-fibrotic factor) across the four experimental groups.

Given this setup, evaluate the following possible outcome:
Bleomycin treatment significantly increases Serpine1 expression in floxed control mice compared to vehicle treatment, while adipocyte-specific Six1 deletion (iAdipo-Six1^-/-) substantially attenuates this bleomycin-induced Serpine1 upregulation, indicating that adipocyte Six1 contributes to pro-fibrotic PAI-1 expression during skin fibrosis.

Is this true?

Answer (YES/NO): YES